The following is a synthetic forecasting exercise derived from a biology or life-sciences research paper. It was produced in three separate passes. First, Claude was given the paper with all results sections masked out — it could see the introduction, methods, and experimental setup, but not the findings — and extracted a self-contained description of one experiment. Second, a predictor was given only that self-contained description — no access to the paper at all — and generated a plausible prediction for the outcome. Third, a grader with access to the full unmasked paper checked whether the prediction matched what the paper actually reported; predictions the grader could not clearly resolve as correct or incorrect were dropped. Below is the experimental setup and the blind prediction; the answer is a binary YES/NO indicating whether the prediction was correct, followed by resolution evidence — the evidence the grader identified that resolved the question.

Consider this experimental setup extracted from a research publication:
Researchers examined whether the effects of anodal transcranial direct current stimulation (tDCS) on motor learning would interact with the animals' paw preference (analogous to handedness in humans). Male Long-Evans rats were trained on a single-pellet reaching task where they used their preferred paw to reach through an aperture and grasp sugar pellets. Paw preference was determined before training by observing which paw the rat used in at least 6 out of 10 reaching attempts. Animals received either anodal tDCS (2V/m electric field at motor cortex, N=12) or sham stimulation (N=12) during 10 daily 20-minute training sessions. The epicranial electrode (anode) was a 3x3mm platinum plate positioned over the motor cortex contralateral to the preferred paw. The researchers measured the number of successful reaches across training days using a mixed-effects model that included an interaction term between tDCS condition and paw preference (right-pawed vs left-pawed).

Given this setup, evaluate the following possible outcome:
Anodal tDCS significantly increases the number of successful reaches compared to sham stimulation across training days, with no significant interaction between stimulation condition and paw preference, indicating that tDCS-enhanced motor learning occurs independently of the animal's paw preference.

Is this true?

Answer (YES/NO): NO